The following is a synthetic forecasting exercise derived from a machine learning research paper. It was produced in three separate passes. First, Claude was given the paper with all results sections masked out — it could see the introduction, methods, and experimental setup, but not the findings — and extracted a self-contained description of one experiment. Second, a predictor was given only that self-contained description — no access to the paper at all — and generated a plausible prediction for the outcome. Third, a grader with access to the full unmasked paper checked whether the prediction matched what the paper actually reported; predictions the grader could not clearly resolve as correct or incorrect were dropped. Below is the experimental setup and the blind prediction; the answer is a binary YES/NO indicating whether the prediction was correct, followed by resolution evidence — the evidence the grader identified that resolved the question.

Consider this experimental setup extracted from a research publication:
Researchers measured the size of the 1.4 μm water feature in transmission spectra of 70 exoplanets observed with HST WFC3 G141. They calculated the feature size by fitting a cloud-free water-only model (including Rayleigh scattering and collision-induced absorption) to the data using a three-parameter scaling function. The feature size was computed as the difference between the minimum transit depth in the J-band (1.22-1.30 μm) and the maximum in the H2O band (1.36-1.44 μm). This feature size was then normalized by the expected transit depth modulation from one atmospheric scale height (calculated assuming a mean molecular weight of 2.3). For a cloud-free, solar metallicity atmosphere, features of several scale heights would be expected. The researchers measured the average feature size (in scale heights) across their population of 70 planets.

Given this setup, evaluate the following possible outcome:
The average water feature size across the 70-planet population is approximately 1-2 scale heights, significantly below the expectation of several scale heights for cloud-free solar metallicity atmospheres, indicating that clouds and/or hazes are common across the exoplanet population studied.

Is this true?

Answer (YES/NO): NO